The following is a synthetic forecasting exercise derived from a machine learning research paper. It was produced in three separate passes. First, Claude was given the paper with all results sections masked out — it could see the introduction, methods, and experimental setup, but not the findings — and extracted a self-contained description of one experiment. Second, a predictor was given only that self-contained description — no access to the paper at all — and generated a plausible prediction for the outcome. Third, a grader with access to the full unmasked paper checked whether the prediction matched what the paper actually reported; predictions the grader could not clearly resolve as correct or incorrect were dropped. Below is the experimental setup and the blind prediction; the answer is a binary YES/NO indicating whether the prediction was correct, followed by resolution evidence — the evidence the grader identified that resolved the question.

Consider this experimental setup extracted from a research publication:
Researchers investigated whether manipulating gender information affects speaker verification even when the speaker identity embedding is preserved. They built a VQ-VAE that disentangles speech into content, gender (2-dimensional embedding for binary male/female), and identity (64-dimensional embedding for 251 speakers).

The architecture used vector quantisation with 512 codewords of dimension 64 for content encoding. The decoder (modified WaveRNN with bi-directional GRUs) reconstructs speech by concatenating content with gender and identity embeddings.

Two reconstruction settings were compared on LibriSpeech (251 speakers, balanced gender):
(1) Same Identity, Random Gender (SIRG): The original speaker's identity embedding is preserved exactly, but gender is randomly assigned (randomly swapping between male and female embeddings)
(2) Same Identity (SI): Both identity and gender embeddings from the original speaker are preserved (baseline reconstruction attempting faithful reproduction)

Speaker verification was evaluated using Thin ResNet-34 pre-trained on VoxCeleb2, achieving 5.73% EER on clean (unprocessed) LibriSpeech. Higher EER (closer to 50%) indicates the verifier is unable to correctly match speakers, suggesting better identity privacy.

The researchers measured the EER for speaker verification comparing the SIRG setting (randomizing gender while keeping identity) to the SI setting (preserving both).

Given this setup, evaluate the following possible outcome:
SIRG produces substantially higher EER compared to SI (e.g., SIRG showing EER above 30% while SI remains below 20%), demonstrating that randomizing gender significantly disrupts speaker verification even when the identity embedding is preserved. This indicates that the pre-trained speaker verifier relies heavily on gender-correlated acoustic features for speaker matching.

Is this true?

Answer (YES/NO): YES